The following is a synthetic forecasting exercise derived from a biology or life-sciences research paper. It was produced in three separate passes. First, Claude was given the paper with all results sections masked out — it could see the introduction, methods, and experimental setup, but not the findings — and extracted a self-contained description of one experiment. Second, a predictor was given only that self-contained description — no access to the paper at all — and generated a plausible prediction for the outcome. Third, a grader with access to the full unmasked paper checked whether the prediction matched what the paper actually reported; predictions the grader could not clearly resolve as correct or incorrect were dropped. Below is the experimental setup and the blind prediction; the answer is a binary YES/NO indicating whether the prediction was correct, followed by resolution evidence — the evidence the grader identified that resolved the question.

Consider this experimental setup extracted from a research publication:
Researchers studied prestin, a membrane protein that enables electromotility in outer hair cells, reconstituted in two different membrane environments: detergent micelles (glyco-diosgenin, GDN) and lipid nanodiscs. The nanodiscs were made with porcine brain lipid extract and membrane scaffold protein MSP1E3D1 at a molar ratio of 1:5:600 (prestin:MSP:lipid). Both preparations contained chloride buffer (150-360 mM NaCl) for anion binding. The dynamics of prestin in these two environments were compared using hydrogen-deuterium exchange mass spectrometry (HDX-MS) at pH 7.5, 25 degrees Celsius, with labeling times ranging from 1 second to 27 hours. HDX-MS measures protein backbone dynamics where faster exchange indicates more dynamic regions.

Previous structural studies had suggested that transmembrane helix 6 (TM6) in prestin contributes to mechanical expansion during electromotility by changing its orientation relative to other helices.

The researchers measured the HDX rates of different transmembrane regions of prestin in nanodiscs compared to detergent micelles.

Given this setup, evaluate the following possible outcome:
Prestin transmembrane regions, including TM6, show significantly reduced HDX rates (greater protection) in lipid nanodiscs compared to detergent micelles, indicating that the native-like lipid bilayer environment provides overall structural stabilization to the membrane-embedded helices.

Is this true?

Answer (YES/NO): NO